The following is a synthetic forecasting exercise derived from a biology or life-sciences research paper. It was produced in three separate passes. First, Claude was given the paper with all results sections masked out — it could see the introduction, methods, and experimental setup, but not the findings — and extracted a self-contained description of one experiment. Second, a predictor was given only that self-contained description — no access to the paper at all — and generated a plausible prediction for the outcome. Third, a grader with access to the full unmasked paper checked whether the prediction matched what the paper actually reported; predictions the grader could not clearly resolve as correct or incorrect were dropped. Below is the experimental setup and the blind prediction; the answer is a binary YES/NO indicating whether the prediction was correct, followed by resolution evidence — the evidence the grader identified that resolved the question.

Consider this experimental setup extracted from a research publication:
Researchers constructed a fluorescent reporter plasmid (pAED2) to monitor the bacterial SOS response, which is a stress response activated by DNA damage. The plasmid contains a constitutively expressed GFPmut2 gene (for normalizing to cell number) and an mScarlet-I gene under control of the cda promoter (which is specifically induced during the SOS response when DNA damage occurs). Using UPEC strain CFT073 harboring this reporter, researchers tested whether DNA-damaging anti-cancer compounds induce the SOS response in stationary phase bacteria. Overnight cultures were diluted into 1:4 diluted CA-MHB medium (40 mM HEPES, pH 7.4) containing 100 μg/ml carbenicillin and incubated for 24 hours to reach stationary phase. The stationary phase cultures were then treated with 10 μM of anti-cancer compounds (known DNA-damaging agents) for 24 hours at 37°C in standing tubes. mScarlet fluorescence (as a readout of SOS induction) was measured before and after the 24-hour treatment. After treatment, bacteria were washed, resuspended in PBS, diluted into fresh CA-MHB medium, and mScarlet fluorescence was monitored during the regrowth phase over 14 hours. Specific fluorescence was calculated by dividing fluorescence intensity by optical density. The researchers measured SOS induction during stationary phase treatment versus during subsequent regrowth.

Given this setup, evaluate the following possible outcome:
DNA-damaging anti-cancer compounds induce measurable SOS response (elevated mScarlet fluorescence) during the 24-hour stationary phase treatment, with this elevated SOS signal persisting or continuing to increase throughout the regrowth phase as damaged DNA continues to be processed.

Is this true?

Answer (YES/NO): NO